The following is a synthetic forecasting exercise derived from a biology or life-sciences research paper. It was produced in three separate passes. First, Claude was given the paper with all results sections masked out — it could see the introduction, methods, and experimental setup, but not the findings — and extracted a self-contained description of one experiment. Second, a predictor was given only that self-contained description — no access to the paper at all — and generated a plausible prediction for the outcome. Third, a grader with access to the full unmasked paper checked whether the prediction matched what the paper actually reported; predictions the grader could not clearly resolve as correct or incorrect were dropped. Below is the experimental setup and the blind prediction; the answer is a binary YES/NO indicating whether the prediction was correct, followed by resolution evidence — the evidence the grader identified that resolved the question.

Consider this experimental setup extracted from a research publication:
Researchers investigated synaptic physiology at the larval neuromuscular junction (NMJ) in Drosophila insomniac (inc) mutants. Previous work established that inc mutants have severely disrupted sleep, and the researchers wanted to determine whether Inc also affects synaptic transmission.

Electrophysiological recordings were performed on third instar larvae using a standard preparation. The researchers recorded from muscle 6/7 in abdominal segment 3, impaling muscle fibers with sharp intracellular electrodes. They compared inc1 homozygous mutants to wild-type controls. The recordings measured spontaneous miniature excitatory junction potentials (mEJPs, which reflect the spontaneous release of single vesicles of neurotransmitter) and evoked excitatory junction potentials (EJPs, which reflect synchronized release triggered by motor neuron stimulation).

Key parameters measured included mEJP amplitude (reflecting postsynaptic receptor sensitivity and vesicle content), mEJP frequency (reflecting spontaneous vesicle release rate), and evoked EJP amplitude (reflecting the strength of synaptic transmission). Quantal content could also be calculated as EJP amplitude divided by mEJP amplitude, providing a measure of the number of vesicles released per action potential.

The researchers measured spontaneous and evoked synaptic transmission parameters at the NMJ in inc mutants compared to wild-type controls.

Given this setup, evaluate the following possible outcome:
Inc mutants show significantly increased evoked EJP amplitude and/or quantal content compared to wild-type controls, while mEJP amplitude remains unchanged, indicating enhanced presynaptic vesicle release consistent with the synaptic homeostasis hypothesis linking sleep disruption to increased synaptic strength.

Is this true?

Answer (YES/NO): NO